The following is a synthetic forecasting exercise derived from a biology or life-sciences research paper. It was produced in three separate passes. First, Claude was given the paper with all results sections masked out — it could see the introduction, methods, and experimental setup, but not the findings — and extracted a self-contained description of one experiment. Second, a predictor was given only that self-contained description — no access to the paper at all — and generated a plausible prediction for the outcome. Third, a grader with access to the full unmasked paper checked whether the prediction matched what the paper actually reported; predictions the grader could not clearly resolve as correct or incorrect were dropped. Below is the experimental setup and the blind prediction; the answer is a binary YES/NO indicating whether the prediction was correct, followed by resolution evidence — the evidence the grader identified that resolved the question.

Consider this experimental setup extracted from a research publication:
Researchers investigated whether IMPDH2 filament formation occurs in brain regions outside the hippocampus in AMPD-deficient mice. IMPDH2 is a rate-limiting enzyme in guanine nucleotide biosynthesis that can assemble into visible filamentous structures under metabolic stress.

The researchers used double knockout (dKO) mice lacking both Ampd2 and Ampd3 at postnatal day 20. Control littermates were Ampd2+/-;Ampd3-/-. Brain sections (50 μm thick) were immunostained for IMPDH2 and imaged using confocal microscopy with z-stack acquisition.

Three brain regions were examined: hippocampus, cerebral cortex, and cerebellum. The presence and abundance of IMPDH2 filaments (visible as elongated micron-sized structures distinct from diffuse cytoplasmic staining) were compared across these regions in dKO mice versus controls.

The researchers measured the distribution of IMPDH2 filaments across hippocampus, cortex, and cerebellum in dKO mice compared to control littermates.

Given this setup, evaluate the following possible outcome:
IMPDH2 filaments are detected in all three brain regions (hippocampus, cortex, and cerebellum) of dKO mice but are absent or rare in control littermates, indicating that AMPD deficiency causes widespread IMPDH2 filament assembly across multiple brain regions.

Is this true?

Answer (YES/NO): NO